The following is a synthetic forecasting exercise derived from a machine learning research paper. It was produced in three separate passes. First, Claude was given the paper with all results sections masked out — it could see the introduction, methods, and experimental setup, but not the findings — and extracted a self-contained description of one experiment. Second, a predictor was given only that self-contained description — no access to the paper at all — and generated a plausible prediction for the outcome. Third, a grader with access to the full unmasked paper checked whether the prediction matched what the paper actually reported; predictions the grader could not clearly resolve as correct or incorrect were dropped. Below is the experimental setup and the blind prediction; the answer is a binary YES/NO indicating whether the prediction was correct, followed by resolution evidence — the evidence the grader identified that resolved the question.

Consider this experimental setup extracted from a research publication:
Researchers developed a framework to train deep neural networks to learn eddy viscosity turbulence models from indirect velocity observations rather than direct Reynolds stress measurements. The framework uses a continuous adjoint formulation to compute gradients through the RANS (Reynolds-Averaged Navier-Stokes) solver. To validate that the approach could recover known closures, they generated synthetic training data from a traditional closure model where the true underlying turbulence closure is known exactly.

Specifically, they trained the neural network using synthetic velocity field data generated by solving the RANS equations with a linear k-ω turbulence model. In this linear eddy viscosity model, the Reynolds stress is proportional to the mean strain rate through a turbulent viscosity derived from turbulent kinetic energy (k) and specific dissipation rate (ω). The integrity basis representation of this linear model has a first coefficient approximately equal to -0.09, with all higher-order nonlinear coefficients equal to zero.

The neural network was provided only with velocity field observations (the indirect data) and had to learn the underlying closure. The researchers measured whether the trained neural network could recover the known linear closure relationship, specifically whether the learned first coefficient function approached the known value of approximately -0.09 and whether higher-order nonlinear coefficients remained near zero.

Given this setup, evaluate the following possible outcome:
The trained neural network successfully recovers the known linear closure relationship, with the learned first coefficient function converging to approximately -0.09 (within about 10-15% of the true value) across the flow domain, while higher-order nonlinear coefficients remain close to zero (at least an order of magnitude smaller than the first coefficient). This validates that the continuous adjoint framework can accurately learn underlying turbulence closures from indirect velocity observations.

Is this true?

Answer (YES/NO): YES